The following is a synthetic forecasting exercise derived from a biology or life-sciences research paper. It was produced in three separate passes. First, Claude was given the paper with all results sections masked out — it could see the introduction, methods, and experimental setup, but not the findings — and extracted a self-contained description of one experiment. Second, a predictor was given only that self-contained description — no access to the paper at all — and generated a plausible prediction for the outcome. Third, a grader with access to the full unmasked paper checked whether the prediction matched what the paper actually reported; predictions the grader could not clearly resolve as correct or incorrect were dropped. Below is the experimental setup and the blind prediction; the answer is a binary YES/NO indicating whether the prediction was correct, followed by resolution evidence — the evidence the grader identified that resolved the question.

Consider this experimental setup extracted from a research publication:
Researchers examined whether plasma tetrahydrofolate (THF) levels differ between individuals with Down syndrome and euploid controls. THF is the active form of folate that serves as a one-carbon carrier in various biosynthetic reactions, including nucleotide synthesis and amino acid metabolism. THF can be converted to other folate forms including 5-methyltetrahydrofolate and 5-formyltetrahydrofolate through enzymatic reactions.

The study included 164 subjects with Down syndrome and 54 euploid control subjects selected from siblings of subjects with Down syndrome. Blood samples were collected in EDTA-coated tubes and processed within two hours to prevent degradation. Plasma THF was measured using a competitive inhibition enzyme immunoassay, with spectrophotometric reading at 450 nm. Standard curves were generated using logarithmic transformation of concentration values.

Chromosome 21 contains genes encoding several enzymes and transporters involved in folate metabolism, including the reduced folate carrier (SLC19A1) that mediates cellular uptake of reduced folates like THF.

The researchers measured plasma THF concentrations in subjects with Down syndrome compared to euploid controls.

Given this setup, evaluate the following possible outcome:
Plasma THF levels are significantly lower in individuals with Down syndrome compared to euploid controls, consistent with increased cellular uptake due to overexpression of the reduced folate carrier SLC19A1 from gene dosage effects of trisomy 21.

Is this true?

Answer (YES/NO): YES